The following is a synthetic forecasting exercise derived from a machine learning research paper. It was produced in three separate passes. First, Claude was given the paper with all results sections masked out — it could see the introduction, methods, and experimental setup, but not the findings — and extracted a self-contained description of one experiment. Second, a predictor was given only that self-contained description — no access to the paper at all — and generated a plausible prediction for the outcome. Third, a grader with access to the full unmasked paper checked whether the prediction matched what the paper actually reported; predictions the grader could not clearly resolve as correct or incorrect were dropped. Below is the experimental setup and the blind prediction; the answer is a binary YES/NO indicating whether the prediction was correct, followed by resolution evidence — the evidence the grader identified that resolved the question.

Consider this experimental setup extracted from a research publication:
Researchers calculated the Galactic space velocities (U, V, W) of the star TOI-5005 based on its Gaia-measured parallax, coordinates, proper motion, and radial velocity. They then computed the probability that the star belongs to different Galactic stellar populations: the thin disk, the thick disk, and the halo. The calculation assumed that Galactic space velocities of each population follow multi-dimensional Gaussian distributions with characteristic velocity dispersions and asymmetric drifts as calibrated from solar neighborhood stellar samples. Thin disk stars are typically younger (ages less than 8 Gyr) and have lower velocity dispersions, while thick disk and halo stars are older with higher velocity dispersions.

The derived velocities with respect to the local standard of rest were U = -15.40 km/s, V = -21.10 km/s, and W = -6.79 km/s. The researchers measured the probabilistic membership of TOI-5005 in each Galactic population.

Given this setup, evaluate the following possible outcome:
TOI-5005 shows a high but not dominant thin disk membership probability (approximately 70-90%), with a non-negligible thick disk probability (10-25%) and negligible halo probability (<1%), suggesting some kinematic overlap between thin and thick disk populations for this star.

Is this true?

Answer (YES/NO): NO